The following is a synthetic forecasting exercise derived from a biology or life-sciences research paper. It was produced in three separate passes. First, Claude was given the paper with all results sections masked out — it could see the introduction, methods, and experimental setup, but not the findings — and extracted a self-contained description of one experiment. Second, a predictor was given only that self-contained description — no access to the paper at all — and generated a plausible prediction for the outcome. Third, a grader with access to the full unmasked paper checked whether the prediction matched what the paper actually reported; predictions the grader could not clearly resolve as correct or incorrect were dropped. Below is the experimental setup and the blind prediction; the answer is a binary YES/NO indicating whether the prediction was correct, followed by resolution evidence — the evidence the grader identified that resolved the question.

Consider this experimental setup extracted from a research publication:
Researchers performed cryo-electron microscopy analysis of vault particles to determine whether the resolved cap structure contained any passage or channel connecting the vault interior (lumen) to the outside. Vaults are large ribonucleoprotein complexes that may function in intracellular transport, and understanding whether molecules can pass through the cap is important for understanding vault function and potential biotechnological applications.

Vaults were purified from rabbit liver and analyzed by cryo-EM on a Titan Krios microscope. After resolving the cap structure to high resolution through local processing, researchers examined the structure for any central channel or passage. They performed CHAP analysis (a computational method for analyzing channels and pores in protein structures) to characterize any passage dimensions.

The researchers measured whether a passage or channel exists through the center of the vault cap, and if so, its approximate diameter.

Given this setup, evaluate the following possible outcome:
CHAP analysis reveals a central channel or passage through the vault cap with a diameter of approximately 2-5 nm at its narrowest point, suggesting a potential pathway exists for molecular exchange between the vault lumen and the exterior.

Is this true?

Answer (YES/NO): NO